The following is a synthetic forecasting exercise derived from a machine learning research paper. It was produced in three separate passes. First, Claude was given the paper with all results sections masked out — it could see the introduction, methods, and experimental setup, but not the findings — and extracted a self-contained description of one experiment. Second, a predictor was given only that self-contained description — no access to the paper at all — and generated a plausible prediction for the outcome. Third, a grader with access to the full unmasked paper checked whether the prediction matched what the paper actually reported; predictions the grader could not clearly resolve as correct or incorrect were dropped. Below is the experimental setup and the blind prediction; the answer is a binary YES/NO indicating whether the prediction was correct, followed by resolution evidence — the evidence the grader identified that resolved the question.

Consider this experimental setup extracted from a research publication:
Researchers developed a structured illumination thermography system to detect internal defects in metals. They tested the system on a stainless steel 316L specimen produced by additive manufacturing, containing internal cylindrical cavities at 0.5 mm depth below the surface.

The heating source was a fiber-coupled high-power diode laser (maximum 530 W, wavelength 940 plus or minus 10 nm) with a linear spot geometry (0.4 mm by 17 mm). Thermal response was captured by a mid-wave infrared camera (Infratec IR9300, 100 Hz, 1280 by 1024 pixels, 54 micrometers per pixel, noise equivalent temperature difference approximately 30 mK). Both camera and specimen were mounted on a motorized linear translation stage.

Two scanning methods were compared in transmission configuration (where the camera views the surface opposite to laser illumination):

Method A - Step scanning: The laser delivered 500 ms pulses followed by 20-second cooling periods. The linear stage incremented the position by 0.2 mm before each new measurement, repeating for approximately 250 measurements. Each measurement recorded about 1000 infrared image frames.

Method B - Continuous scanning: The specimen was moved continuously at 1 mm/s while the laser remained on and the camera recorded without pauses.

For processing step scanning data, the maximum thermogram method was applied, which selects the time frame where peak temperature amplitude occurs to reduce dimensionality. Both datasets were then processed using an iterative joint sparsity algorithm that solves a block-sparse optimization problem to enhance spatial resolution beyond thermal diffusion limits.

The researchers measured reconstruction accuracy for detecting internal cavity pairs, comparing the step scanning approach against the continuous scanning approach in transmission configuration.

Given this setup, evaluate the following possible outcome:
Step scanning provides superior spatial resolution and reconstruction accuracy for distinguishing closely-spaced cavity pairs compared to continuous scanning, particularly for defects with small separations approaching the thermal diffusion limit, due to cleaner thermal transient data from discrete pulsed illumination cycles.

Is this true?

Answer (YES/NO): YES